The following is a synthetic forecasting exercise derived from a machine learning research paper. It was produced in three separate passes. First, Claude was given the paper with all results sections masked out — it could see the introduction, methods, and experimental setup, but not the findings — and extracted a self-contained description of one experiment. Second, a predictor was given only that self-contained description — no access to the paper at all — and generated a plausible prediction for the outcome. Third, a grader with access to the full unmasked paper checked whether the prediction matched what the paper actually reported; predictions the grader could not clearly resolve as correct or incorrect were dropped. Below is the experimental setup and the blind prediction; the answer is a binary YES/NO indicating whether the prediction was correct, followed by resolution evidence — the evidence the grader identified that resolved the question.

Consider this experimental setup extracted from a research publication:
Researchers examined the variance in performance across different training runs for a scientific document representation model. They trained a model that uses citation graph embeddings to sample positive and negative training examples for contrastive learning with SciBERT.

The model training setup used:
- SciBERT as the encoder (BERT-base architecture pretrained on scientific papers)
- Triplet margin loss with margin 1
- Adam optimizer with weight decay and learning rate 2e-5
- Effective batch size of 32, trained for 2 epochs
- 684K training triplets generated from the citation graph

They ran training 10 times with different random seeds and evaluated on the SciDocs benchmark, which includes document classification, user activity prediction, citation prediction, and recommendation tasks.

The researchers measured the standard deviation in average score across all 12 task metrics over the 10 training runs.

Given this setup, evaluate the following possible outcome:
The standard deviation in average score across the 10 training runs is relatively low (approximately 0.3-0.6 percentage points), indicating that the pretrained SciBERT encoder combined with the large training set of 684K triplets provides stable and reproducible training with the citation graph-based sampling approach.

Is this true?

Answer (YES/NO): NO